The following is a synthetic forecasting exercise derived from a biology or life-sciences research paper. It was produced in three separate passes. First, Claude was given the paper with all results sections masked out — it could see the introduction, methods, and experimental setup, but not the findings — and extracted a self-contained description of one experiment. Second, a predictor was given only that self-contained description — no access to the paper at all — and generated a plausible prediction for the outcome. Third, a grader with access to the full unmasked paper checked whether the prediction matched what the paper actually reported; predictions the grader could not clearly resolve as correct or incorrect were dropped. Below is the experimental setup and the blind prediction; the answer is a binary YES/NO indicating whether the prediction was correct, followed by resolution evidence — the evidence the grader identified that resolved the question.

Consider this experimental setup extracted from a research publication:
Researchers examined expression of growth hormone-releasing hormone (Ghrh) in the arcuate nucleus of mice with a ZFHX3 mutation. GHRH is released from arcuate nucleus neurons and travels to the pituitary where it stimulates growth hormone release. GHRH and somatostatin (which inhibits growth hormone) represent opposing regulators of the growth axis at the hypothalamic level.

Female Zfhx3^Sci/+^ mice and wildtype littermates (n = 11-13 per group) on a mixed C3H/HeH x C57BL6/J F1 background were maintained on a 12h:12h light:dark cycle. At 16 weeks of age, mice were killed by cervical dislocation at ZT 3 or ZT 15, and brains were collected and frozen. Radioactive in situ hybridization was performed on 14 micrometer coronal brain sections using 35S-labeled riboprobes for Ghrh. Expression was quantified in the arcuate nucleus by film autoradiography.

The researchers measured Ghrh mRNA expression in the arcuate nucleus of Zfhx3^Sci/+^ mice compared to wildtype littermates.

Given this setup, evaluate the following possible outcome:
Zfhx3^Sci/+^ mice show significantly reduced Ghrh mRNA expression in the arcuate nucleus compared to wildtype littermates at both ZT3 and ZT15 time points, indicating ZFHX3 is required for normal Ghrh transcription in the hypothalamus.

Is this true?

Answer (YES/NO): NO